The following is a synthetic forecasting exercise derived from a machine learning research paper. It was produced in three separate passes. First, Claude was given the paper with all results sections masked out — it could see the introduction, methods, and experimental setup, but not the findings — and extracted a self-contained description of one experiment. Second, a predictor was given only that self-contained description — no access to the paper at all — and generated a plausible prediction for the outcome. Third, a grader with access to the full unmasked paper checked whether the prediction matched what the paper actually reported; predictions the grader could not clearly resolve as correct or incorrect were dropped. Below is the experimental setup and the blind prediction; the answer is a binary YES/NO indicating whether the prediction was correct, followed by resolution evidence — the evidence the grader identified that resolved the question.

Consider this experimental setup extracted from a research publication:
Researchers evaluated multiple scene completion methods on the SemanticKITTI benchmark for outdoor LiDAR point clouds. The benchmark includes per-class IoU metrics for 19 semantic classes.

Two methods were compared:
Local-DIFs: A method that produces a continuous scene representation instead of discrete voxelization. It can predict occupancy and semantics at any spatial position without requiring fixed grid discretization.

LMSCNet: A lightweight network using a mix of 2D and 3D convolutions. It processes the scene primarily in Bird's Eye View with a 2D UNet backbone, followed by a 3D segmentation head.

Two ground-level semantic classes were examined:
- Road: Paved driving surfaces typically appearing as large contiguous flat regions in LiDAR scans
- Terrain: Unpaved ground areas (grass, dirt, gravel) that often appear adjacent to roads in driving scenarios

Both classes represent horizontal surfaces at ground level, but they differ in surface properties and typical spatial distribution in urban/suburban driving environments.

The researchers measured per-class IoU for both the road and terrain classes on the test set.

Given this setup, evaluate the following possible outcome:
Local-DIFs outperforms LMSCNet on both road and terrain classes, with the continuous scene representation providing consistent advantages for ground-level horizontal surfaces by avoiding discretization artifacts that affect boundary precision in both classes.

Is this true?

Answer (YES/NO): YES